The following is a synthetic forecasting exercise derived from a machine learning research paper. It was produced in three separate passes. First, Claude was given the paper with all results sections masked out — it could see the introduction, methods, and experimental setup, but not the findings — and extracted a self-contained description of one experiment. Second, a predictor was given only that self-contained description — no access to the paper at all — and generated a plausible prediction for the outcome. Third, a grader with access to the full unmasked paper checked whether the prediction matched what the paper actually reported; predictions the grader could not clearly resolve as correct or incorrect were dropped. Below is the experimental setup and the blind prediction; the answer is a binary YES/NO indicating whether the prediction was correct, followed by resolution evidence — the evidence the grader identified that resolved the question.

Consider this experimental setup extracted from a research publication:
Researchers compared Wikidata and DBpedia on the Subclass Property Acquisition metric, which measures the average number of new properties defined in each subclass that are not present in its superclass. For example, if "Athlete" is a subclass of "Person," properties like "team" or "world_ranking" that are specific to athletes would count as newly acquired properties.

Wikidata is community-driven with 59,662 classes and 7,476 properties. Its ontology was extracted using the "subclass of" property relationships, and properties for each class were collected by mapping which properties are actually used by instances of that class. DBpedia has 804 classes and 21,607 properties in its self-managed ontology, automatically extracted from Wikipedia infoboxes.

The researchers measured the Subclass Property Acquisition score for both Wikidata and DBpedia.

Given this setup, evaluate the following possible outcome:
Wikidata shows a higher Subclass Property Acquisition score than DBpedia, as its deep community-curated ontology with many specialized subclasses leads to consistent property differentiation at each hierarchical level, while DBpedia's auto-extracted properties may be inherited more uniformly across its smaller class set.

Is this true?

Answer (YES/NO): NO